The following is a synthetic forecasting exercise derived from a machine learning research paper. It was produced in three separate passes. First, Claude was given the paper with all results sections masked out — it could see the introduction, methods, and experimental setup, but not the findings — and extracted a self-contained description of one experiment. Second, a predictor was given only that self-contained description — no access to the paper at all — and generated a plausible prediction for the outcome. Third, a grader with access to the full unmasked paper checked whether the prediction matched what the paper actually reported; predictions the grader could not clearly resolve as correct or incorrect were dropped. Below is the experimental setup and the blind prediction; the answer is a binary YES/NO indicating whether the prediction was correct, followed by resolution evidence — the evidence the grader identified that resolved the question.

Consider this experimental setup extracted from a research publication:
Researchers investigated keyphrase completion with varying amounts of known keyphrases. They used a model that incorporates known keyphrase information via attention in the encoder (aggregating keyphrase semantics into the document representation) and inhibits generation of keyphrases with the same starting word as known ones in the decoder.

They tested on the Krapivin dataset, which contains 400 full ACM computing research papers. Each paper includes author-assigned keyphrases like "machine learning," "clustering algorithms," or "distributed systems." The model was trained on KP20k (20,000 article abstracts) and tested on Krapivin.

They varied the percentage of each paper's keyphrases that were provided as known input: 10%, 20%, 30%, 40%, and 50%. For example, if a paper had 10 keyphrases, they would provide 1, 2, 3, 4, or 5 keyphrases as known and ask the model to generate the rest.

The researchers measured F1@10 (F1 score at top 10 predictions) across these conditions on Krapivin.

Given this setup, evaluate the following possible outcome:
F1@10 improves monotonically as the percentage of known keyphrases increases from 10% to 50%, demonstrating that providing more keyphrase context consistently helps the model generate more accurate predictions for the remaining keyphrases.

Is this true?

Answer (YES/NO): NO